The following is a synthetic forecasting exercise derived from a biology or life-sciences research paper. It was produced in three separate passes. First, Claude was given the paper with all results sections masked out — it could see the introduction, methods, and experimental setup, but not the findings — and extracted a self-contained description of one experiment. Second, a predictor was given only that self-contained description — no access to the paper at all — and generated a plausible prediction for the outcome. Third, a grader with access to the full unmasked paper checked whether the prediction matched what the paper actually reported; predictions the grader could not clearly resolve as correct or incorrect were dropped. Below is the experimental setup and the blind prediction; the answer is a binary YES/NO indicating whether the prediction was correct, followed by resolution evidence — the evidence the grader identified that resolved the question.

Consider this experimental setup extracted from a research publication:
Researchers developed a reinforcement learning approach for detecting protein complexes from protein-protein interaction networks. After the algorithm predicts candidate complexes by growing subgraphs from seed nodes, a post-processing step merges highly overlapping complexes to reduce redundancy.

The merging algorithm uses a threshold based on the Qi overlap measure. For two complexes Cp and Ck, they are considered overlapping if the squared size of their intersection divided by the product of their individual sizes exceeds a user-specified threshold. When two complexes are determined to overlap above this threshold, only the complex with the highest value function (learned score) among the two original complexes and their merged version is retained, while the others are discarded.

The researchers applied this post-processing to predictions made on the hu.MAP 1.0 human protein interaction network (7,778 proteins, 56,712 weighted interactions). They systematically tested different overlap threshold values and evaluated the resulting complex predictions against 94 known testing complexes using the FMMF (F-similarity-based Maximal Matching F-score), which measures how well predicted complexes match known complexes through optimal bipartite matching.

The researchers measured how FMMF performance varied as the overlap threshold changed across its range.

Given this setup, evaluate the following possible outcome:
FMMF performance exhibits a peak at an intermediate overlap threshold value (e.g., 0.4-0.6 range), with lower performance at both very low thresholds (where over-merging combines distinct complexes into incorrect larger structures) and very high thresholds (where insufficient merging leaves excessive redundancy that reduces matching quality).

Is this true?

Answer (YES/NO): NO